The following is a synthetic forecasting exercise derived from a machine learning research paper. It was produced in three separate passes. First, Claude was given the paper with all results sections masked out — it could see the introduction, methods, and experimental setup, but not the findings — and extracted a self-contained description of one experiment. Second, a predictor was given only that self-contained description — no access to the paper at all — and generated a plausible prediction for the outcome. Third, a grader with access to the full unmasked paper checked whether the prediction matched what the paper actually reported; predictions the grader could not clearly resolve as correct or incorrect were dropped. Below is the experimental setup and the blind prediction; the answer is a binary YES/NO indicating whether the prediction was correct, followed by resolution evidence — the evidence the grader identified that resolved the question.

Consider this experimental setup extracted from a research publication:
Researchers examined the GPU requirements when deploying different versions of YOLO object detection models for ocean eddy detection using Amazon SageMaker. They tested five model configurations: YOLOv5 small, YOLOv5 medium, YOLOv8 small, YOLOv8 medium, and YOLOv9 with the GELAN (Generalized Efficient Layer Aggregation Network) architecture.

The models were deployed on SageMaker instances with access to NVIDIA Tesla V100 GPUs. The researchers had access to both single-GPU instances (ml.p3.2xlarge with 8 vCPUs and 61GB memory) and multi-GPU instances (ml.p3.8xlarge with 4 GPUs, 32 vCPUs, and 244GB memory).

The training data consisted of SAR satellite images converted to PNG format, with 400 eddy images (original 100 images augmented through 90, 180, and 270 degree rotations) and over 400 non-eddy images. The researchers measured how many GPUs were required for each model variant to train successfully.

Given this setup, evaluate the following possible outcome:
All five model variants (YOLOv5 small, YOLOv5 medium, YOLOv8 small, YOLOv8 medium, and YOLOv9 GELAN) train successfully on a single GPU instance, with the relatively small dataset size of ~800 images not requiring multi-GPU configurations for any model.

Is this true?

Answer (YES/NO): YES